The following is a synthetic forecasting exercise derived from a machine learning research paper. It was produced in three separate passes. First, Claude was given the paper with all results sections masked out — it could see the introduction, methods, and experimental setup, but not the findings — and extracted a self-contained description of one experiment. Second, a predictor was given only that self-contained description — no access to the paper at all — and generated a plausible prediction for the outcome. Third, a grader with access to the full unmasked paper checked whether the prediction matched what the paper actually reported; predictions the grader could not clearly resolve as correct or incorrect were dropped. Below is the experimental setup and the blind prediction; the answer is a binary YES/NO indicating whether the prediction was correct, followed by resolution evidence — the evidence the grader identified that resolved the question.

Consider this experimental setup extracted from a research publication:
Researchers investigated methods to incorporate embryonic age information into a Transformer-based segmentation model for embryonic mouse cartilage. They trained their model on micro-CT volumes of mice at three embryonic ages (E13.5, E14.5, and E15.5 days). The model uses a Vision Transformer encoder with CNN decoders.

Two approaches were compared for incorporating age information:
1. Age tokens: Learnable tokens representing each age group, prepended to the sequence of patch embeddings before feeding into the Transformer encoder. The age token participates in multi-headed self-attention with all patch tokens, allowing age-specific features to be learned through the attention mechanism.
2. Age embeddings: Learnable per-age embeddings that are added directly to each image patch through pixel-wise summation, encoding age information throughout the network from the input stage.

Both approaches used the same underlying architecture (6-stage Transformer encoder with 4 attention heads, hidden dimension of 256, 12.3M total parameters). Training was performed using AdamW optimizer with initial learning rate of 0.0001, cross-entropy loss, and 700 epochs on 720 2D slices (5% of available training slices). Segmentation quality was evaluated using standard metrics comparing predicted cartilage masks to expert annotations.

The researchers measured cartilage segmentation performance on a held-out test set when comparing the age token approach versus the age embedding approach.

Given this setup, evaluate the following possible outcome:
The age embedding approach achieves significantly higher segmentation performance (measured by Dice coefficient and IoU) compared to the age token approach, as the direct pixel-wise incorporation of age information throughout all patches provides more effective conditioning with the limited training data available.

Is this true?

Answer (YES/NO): NO